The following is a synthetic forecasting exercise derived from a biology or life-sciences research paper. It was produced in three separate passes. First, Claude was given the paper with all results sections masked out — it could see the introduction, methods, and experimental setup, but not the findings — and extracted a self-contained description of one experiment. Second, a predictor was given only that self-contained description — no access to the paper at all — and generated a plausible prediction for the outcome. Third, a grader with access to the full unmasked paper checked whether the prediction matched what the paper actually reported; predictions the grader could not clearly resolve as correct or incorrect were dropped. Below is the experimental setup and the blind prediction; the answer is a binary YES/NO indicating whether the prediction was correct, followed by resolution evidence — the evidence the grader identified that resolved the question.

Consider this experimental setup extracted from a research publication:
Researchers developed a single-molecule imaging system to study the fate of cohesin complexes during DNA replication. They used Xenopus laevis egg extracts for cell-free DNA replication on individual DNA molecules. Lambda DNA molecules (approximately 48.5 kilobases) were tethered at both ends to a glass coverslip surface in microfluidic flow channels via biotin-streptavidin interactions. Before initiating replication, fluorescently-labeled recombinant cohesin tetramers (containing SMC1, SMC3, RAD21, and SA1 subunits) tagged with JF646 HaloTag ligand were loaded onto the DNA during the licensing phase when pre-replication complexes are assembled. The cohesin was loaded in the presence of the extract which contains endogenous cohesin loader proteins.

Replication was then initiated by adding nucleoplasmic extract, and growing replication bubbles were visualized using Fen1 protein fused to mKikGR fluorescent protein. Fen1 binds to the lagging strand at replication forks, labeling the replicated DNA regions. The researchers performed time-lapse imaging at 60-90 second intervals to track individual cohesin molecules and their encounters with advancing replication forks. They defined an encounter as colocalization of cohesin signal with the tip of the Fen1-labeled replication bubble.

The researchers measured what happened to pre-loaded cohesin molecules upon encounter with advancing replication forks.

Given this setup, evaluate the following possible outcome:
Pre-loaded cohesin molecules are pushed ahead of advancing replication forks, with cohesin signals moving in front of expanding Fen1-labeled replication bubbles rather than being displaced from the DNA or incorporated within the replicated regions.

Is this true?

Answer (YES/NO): YES